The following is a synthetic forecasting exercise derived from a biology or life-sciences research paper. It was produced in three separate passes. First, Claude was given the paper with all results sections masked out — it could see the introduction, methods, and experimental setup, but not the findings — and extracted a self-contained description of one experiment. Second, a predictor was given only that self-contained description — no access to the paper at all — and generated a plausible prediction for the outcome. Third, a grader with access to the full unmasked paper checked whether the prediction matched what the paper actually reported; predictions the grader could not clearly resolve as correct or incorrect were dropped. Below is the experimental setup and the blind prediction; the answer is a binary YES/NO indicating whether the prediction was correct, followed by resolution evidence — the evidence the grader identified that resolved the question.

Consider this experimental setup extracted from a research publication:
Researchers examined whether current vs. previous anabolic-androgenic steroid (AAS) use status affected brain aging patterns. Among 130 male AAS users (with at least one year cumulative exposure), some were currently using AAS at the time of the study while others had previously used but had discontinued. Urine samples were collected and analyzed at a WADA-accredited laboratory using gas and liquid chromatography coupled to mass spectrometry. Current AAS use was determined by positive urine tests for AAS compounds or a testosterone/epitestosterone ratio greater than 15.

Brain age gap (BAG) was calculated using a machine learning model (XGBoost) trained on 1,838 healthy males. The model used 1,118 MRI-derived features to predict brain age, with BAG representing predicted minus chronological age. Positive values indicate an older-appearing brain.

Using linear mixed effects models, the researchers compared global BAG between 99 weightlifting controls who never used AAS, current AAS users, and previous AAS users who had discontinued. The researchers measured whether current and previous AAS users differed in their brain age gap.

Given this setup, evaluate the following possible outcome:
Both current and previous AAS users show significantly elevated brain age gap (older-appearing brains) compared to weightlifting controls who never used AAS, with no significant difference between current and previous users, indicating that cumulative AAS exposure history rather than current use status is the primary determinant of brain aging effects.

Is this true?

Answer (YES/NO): NO